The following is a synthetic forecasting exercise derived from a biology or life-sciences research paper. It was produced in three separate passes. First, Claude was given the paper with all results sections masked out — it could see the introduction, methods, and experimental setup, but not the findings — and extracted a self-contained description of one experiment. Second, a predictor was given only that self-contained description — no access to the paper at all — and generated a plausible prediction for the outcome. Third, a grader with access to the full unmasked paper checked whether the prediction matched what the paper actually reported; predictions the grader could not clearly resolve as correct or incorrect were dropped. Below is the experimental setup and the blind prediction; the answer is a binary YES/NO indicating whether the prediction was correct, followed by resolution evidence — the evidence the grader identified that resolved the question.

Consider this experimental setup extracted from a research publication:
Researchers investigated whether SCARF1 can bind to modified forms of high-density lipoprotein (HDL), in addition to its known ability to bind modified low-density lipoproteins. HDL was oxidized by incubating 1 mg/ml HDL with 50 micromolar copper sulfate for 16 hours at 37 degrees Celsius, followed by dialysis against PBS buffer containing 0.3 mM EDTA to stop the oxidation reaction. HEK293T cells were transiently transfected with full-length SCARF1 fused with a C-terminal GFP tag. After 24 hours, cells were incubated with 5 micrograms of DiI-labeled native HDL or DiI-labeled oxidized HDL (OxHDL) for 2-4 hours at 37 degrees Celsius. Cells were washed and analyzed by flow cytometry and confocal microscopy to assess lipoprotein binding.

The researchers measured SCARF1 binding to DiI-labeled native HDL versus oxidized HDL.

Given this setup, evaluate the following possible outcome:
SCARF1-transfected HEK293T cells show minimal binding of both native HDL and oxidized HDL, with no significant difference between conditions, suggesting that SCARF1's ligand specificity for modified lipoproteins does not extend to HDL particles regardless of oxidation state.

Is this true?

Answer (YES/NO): YES